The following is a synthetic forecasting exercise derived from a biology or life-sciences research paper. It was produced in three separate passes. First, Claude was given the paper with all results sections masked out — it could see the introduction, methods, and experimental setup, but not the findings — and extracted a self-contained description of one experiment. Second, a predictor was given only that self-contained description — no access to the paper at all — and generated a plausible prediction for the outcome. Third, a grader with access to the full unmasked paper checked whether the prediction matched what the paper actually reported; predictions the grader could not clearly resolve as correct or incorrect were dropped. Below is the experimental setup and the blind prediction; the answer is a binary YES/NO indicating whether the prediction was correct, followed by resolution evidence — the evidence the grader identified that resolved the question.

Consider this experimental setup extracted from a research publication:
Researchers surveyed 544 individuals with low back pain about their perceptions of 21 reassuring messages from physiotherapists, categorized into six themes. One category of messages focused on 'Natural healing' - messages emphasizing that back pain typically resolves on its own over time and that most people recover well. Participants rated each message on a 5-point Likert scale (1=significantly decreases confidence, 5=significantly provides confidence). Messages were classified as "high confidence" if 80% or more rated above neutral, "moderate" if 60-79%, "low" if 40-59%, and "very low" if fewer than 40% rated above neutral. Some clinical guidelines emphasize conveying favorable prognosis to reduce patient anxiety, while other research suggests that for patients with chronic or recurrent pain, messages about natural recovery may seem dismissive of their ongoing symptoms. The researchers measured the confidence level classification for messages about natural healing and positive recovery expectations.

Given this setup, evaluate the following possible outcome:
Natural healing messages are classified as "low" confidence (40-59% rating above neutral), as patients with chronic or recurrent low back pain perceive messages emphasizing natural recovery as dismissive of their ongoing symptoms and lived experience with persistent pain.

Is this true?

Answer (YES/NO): NO